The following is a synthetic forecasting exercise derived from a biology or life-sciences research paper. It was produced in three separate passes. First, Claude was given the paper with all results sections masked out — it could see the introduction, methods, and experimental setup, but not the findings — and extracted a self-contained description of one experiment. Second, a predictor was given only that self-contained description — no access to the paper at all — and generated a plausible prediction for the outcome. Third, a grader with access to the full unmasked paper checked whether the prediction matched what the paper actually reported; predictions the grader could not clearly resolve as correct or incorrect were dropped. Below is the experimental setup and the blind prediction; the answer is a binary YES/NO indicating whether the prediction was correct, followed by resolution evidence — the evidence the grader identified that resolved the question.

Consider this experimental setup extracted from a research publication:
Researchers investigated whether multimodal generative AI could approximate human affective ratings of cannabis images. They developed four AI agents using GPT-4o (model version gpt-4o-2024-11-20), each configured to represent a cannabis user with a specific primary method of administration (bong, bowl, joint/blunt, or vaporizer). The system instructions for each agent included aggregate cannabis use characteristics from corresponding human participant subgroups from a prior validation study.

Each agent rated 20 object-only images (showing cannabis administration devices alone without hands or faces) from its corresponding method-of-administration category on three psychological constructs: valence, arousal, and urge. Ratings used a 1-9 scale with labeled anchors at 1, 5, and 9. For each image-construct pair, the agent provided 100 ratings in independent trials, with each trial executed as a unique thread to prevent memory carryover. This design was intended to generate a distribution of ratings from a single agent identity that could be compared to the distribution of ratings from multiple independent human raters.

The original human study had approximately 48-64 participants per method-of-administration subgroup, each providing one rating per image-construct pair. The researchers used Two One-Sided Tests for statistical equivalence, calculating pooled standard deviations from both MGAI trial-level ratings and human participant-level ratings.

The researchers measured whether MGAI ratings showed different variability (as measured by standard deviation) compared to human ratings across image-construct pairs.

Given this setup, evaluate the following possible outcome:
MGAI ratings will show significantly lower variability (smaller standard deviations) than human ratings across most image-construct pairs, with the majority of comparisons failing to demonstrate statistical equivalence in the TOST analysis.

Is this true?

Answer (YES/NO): YES